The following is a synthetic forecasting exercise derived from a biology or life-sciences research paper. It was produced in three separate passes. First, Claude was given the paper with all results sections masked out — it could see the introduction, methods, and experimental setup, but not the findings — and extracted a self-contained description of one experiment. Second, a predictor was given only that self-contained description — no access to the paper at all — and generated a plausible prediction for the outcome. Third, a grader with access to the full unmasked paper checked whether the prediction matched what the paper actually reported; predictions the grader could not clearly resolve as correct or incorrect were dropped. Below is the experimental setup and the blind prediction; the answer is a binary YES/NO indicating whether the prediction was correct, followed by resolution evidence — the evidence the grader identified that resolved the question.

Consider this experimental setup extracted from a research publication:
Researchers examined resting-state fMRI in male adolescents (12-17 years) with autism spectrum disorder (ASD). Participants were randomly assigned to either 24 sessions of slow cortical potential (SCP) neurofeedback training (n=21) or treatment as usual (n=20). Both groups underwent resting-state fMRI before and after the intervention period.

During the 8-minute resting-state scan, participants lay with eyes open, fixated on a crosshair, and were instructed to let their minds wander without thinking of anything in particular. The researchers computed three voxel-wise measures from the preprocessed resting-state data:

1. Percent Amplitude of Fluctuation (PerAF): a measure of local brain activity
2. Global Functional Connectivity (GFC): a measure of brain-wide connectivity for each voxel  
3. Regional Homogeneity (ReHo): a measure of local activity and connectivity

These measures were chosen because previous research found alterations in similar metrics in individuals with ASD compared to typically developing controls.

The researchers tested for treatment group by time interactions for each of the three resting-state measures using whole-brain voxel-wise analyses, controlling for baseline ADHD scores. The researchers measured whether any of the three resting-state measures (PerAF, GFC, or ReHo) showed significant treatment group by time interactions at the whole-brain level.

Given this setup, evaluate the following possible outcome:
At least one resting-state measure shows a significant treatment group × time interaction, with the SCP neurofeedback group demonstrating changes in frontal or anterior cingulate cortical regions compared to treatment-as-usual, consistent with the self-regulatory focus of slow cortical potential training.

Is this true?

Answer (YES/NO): NO